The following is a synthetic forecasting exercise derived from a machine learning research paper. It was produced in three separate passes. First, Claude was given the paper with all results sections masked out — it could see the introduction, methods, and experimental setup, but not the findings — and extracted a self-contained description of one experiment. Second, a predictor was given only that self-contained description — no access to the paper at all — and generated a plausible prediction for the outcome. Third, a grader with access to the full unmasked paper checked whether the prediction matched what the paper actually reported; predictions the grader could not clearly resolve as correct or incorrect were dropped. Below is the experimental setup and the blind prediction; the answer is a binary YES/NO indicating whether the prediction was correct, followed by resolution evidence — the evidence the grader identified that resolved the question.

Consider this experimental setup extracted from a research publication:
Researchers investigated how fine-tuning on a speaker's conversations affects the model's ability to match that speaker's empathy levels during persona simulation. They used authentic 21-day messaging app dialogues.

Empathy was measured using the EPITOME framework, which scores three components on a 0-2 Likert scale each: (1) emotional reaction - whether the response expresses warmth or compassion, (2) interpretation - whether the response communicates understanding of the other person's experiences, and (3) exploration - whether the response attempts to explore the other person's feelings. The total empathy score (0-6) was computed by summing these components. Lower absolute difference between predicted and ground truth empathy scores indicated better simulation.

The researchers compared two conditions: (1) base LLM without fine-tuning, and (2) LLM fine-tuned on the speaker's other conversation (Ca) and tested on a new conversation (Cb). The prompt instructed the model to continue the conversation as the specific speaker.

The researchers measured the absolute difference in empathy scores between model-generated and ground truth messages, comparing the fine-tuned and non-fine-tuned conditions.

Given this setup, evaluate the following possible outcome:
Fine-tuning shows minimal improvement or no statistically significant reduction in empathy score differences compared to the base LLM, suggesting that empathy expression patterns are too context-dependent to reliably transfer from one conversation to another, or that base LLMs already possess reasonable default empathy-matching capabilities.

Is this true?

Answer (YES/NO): NO